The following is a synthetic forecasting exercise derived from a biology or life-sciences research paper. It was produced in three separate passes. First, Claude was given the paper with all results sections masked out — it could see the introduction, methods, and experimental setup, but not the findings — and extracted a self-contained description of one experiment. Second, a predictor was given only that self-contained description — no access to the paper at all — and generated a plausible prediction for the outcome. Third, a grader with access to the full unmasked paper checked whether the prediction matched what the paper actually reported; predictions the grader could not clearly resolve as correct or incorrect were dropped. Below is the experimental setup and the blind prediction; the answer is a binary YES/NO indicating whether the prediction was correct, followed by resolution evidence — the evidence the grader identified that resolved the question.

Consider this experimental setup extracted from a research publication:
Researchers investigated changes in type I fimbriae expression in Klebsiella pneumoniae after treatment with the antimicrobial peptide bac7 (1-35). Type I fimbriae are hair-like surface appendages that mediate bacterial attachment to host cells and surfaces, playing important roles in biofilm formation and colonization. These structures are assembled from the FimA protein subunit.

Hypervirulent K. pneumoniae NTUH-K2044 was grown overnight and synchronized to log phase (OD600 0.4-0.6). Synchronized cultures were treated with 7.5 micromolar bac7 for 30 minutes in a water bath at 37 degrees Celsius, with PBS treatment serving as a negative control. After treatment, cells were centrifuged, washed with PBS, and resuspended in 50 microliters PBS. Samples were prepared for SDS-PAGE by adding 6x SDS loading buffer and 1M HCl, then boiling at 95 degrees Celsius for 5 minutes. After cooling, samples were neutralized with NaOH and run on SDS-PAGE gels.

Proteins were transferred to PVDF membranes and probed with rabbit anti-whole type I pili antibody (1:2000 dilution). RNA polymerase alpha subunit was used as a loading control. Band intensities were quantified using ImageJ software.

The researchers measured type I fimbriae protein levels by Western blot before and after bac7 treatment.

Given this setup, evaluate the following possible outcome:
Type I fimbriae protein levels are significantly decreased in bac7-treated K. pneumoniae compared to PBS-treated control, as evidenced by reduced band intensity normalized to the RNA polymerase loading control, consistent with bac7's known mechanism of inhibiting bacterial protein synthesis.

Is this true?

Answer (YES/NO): YES